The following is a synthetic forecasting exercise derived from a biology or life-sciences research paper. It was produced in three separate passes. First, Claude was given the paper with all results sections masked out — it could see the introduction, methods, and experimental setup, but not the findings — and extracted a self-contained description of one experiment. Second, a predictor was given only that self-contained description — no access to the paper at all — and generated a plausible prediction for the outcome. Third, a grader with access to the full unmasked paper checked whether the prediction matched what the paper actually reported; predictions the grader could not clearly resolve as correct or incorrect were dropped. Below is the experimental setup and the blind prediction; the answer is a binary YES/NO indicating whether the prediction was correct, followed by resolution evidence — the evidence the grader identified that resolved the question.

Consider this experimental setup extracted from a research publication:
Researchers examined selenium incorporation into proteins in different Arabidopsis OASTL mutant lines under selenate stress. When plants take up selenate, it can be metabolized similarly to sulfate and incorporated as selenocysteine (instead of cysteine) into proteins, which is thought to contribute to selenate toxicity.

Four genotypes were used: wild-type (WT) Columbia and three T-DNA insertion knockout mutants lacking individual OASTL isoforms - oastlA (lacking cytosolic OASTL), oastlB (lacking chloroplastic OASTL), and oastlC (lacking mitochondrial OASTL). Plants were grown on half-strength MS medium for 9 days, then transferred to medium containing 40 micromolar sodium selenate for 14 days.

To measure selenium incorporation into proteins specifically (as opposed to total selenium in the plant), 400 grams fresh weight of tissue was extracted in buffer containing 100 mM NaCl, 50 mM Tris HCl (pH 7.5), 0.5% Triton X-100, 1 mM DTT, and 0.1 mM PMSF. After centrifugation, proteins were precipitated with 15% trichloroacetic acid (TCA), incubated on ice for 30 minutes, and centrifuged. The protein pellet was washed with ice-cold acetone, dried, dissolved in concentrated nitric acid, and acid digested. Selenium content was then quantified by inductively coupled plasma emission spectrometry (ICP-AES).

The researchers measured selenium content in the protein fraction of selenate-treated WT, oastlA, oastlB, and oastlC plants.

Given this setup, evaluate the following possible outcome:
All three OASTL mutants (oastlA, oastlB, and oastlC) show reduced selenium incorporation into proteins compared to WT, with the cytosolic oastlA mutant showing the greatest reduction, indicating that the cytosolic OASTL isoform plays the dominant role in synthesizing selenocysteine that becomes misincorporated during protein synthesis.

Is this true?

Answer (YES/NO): NO